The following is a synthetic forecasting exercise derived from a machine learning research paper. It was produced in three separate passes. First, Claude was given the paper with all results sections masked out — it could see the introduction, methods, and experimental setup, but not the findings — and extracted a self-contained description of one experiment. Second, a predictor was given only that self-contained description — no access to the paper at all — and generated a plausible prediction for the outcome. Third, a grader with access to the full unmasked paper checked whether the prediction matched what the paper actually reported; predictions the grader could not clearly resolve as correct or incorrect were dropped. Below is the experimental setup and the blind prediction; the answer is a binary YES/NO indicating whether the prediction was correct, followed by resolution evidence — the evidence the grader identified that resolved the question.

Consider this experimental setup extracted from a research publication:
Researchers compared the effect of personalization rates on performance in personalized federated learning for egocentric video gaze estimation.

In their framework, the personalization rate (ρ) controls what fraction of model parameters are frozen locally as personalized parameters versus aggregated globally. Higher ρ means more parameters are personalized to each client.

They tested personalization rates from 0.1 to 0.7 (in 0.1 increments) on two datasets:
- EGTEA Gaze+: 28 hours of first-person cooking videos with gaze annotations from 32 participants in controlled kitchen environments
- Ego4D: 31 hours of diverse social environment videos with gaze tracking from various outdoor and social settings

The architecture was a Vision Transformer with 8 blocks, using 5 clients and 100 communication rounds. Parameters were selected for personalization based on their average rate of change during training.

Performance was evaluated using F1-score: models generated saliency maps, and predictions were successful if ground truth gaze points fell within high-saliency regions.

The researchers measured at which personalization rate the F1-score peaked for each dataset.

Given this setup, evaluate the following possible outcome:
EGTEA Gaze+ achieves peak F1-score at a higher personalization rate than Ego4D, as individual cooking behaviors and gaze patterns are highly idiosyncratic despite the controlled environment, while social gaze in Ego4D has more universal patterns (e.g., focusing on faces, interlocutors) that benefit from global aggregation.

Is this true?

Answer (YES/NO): YES